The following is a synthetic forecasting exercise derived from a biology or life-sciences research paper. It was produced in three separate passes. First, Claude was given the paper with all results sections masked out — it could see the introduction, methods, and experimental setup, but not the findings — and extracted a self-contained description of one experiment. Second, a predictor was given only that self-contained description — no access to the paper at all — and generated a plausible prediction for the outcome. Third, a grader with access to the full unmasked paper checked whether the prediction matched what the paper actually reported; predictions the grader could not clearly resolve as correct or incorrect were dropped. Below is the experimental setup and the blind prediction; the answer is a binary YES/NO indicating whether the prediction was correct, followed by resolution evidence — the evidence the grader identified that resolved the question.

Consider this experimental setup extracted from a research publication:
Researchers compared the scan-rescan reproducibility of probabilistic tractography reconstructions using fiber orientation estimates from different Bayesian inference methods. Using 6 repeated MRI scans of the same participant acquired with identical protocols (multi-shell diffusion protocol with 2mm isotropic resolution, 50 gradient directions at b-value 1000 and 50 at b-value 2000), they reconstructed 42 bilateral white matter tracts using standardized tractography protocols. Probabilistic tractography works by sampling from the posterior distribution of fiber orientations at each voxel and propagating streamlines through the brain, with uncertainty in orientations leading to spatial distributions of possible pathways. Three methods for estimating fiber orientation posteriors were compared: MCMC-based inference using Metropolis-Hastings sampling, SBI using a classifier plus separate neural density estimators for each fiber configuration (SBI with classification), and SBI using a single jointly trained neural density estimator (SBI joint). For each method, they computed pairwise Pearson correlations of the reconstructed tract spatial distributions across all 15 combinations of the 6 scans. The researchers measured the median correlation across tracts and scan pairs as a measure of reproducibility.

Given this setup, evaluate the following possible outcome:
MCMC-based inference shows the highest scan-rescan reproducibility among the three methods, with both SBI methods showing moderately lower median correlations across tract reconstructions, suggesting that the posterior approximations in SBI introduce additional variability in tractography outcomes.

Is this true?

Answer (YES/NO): NO